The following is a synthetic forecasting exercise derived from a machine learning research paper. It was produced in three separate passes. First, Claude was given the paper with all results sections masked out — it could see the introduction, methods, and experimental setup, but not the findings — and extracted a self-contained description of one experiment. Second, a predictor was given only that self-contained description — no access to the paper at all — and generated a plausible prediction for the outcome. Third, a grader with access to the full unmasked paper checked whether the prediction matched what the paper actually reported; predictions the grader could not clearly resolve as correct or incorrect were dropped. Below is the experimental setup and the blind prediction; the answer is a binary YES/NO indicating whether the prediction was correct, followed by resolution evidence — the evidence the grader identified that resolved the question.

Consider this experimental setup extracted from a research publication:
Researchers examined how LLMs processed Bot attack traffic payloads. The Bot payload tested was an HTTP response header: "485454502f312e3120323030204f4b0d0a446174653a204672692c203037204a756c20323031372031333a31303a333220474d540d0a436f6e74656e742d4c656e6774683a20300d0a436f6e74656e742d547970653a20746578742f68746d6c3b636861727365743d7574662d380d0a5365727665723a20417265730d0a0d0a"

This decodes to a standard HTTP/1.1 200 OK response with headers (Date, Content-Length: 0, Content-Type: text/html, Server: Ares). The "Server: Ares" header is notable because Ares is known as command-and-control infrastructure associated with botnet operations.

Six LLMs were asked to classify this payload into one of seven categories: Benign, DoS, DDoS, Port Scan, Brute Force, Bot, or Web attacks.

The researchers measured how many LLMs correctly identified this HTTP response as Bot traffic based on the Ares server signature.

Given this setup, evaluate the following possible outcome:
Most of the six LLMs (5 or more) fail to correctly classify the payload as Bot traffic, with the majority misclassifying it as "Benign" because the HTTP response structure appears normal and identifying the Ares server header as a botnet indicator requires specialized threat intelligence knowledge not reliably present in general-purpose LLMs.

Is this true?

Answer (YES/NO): NO